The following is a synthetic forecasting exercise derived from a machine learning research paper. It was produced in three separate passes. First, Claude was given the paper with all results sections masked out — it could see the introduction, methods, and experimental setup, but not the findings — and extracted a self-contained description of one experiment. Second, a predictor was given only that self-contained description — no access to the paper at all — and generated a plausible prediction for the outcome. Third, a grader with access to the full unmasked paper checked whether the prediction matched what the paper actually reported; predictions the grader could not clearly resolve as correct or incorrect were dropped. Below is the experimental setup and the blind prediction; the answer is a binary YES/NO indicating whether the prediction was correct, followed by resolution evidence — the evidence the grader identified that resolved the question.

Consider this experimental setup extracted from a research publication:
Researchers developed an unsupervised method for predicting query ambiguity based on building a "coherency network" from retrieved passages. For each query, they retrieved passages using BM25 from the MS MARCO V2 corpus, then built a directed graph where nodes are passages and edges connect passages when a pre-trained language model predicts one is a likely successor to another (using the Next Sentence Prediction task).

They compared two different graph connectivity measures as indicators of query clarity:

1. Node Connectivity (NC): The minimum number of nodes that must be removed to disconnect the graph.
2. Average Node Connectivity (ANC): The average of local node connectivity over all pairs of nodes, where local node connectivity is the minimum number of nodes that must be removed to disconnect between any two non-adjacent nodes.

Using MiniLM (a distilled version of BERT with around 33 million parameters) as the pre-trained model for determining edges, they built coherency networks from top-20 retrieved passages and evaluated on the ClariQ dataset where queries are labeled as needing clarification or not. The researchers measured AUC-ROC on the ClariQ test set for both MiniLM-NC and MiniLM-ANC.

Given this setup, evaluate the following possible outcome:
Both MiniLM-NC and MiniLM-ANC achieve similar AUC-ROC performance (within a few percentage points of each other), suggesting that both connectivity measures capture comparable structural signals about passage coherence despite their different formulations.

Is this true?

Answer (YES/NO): NO